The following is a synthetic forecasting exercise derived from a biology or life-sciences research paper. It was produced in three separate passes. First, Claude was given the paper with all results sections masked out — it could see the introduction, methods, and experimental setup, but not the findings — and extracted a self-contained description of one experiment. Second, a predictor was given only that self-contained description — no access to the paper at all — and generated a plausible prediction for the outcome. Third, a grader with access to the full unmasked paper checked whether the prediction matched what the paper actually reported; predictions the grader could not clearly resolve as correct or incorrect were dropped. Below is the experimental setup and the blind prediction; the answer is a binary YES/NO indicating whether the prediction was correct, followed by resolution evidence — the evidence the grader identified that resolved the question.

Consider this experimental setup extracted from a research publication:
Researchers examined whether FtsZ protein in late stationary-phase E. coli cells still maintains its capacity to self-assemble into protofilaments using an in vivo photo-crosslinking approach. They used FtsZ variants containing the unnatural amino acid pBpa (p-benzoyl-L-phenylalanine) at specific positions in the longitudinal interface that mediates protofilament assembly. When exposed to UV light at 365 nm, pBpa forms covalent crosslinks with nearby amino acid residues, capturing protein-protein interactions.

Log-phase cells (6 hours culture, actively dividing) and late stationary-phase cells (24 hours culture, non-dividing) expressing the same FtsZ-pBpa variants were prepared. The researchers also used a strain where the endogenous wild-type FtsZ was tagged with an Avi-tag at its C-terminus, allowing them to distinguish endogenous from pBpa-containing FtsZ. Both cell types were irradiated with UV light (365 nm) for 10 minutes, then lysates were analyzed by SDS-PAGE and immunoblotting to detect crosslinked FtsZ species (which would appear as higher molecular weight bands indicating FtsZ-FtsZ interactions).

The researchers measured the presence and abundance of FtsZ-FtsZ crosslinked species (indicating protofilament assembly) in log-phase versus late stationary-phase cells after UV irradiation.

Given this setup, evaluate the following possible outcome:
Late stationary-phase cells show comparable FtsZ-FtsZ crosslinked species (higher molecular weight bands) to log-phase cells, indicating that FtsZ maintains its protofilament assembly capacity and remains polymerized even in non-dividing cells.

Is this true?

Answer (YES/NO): NO